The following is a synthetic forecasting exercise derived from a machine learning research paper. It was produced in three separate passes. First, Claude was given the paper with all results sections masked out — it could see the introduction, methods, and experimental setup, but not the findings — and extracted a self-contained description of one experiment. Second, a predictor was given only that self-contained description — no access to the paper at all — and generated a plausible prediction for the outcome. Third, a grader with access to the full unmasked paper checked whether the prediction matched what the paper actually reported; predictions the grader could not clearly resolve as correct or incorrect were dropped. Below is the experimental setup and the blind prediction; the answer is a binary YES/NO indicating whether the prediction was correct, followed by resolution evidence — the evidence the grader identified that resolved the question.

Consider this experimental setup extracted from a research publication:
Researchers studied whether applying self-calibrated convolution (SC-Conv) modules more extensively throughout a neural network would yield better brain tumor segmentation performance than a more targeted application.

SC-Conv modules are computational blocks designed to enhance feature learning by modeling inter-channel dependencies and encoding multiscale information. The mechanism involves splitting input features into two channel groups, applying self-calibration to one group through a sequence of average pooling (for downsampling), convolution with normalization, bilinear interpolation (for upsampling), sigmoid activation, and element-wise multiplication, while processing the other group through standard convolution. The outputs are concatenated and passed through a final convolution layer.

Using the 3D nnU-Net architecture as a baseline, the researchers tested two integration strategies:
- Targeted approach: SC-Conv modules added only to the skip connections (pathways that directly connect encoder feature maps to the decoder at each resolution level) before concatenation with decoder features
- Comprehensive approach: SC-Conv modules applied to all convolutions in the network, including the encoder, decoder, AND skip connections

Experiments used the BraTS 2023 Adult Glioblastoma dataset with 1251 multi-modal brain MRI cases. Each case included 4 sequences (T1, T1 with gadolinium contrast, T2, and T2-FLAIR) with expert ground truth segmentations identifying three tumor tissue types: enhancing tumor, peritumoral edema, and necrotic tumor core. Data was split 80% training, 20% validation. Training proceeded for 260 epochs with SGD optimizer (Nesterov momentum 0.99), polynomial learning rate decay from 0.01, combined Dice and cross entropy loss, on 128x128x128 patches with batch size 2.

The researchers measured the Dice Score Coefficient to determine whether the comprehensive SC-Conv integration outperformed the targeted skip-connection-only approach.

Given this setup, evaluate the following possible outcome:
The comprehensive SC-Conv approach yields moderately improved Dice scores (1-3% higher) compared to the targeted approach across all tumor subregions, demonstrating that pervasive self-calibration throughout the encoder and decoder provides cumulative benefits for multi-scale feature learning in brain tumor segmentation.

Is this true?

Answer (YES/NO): NO